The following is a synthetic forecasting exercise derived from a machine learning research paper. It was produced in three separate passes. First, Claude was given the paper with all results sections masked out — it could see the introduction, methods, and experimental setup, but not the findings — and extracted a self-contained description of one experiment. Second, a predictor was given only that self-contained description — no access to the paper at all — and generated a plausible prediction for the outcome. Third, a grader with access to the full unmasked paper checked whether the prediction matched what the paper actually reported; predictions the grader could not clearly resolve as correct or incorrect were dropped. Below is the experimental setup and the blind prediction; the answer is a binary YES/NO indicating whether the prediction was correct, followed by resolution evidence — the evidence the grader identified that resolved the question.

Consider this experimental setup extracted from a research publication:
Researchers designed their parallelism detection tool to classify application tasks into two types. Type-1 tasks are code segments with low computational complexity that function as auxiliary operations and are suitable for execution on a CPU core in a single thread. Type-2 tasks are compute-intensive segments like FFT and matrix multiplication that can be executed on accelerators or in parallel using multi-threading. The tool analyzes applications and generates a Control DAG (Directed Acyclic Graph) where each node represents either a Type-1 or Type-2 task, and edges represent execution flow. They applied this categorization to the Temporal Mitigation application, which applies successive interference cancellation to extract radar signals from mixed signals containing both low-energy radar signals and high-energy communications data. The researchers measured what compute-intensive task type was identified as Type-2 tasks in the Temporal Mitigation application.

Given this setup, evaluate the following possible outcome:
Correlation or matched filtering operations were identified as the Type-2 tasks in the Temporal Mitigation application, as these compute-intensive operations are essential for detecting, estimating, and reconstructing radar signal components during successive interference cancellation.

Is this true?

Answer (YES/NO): NO